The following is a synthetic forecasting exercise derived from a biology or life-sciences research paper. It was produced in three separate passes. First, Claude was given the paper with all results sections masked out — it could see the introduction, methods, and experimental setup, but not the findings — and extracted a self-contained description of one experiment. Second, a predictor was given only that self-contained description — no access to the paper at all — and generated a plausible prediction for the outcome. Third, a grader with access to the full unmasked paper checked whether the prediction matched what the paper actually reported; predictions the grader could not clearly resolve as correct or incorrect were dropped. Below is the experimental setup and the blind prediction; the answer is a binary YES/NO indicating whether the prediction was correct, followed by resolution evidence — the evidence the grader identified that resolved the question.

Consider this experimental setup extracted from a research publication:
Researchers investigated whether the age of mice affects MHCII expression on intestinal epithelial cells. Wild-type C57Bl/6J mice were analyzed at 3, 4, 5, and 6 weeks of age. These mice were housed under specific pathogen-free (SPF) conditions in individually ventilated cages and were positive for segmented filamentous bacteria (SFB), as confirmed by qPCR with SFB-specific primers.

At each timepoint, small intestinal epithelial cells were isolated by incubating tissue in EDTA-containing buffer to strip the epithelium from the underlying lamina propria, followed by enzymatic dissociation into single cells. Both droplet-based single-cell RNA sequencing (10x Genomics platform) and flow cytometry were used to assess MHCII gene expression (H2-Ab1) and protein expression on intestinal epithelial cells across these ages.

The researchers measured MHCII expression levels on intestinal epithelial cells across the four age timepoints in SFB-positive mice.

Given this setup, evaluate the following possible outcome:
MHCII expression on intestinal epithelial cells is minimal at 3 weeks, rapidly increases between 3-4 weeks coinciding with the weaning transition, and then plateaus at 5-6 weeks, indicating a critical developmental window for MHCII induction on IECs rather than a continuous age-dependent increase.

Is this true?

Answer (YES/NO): NO